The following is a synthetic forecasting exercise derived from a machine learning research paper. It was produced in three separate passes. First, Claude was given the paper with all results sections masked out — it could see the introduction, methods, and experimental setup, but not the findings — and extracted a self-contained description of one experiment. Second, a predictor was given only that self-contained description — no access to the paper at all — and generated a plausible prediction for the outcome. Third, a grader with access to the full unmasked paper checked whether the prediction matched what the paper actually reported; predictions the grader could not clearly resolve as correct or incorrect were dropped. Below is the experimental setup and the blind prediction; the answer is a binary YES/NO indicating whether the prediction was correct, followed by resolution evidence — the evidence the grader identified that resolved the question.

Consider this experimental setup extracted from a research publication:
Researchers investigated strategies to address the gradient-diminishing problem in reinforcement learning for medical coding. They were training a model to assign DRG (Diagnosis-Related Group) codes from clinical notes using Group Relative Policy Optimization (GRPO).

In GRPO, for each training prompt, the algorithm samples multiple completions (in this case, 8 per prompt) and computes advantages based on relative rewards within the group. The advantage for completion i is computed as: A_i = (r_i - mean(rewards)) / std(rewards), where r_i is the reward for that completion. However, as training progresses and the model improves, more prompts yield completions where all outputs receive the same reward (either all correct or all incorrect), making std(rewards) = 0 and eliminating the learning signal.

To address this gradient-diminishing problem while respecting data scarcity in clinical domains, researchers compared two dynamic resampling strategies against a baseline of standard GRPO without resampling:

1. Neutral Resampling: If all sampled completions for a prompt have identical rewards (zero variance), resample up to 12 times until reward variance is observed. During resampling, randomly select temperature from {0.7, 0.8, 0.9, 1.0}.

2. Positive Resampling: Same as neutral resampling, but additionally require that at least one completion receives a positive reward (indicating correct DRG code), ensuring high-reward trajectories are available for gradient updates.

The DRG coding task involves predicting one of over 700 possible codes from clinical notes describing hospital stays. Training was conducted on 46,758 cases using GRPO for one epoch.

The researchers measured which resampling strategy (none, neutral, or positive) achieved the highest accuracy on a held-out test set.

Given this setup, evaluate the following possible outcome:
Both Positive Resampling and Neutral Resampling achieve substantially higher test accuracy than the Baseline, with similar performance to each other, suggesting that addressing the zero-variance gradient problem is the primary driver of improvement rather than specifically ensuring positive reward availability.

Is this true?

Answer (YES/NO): NO